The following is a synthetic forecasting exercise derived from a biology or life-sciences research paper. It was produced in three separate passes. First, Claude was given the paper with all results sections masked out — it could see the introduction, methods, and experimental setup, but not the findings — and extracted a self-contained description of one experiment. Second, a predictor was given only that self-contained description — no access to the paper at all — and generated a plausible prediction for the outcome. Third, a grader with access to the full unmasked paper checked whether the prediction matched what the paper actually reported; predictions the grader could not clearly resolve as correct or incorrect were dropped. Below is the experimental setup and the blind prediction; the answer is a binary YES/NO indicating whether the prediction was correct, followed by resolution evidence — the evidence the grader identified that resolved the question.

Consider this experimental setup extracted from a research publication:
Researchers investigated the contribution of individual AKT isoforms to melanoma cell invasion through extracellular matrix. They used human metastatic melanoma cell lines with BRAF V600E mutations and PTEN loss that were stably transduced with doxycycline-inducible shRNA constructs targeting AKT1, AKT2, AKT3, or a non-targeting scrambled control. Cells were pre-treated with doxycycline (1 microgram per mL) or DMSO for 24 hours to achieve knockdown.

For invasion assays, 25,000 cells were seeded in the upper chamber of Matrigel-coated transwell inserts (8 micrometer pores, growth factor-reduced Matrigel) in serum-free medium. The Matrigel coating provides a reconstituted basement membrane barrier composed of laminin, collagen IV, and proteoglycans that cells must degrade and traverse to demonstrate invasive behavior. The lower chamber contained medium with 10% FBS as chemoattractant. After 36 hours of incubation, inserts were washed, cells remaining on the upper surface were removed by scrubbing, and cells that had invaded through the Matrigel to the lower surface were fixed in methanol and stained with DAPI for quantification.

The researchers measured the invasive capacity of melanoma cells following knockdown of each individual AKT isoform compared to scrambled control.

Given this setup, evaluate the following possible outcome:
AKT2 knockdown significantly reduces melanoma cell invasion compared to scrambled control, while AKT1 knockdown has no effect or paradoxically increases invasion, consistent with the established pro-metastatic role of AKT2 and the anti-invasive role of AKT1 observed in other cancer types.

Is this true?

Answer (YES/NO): YES